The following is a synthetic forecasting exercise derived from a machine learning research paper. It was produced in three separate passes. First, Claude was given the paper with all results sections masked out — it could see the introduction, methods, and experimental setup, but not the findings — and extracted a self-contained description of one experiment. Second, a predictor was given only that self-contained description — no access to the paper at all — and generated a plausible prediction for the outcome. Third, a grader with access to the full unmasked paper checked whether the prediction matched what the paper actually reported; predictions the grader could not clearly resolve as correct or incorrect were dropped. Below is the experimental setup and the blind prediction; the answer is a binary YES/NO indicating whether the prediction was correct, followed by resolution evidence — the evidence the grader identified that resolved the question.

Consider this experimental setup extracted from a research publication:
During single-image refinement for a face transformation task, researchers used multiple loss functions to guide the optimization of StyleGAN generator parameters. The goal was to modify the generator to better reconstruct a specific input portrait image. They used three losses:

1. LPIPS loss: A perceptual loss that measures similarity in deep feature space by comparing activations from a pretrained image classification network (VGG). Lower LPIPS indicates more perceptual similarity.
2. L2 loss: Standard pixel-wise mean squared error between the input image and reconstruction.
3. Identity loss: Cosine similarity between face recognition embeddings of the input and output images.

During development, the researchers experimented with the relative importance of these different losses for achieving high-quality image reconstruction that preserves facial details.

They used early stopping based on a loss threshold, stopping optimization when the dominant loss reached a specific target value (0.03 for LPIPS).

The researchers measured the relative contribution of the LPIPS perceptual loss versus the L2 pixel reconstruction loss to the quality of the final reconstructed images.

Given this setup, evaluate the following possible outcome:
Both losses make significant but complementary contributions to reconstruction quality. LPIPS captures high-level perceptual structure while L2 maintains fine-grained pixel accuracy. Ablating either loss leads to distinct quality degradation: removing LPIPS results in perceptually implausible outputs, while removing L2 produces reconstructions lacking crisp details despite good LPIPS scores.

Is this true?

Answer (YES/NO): NO